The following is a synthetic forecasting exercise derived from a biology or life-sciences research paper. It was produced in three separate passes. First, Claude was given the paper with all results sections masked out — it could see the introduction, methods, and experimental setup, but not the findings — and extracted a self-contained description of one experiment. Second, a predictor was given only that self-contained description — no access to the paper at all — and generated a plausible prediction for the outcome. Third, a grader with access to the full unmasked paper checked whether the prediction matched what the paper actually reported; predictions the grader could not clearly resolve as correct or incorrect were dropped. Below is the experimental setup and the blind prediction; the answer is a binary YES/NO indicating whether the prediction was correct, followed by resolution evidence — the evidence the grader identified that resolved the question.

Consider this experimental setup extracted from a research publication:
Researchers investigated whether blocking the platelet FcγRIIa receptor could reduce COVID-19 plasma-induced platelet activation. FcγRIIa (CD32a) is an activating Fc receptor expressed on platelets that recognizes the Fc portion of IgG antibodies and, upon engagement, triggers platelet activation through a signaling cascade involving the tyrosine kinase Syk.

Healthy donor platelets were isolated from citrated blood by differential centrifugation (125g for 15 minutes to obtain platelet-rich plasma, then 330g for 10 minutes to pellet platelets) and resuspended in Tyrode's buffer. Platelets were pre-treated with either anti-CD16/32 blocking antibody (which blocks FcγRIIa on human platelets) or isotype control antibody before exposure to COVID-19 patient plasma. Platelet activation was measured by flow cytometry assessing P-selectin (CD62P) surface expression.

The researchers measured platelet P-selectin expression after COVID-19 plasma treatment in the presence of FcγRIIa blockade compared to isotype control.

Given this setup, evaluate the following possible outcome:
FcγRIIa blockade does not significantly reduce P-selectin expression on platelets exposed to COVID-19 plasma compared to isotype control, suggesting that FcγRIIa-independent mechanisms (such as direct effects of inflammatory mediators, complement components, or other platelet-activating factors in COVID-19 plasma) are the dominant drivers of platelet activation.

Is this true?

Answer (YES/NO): NO